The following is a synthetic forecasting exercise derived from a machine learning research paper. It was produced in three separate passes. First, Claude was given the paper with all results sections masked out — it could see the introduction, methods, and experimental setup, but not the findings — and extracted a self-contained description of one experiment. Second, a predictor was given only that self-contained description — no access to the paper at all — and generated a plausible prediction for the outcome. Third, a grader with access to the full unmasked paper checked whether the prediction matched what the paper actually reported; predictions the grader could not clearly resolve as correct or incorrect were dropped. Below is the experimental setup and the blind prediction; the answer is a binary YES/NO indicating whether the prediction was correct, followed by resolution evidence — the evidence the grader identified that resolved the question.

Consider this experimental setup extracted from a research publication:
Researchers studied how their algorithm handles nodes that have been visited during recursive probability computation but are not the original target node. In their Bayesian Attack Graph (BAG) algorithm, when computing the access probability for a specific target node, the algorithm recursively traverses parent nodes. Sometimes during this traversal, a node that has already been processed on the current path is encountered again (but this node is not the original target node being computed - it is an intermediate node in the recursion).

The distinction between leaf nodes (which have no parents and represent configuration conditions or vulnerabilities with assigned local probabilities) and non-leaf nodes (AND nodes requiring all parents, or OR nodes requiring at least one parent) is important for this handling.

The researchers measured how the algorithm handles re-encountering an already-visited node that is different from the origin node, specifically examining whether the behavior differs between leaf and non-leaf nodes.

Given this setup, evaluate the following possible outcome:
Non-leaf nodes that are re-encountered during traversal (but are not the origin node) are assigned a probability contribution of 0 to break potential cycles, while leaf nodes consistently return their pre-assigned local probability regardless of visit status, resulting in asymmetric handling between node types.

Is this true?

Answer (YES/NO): YES